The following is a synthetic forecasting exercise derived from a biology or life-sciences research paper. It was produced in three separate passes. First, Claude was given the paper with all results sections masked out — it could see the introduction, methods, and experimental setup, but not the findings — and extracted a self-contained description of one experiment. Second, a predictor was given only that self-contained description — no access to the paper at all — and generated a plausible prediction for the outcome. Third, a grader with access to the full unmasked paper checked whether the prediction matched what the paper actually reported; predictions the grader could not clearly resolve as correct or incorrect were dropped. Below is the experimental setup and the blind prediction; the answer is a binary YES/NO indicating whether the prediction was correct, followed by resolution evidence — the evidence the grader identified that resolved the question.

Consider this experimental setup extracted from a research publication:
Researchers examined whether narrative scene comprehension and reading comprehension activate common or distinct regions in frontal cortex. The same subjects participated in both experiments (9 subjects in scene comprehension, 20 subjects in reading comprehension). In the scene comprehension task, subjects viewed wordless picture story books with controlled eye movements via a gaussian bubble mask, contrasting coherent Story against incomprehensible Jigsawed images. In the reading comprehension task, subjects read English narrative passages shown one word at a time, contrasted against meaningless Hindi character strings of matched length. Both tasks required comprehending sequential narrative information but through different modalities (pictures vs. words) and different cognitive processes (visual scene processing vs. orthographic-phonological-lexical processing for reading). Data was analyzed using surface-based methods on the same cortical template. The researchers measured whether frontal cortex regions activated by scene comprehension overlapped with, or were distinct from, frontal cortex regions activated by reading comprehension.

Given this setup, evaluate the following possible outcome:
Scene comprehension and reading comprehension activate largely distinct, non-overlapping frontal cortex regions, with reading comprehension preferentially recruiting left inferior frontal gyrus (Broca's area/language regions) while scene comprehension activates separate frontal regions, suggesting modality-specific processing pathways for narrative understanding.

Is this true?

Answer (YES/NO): NO